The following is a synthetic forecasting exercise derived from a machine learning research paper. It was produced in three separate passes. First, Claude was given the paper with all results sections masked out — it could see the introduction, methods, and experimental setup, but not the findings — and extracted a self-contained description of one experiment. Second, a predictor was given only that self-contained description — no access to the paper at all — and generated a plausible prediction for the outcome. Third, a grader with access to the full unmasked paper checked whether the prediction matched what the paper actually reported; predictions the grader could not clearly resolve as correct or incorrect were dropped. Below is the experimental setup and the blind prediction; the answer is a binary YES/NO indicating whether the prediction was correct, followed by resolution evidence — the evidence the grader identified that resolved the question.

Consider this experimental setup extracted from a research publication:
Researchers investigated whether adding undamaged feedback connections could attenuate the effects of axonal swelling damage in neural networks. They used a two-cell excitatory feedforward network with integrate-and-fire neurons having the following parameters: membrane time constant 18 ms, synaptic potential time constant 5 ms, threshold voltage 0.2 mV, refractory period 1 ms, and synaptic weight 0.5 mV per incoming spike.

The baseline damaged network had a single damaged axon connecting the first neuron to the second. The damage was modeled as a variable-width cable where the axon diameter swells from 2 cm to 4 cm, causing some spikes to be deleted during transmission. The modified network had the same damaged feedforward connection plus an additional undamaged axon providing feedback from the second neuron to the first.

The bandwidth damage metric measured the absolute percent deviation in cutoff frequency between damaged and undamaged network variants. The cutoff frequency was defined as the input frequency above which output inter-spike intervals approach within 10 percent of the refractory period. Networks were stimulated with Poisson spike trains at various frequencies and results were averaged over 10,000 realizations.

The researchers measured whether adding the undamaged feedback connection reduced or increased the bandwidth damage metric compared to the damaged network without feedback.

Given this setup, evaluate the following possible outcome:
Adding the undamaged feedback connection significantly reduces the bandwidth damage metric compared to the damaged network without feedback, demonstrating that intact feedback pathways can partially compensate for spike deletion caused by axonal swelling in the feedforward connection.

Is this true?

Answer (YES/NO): NO